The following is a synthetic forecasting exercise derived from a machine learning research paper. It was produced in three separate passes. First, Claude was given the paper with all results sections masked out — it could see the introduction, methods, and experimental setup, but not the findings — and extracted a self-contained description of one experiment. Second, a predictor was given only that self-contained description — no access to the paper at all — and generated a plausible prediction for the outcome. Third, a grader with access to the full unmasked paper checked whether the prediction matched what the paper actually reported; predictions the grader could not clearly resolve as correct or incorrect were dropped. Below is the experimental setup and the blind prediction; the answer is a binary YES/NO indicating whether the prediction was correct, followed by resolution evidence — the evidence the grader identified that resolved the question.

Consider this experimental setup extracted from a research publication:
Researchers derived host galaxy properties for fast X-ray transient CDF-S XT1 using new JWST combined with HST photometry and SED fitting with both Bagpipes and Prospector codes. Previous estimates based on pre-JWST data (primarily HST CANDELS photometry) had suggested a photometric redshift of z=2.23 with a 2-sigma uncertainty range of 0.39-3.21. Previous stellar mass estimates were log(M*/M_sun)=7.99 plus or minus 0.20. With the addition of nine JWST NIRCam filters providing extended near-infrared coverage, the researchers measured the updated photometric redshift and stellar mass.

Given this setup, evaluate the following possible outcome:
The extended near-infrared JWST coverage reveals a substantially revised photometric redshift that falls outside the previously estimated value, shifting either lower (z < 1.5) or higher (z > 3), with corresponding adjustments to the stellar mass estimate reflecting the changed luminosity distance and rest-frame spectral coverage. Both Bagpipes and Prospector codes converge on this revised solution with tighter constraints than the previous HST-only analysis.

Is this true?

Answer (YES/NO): NO